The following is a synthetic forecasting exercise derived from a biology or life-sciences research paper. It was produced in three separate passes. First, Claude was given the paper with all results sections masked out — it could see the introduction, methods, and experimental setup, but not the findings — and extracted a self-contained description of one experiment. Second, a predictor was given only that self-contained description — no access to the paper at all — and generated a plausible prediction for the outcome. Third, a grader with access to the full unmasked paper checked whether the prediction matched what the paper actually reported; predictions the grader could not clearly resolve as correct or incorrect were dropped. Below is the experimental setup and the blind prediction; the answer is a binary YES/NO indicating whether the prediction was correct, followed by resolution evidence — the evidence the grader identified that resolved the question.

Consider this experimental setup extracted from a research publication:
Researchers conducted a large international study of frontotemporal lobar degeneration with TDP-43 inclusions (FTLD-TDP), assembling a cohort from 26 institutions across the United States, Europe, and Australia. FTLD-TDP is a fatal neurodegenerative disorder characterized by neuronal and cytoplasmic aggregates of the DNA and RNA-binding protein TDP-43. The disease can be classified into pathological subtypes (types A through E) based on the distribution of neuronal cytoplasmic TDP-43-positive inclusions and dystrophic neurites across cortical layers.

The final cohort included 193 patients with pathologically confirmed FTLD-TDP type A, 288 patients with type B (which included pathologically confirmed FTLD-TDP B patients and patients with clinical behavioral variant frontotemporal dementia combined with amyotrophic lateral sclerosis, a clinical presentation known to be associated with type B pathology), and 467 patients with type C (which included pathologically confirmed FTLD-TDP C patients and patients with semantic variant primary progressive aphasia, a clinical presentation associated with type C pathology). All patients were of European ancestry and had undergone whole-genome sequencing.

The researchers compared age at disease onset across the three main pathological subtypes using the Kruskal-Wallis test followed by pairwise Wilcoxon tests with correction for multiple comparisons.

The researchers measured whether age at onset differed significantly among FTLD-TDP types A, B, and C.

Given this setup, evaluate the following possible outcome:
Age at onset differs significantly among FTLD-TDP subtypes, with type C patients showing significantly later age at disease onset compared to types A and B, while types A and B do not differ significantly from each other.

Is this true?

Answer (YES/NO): NO